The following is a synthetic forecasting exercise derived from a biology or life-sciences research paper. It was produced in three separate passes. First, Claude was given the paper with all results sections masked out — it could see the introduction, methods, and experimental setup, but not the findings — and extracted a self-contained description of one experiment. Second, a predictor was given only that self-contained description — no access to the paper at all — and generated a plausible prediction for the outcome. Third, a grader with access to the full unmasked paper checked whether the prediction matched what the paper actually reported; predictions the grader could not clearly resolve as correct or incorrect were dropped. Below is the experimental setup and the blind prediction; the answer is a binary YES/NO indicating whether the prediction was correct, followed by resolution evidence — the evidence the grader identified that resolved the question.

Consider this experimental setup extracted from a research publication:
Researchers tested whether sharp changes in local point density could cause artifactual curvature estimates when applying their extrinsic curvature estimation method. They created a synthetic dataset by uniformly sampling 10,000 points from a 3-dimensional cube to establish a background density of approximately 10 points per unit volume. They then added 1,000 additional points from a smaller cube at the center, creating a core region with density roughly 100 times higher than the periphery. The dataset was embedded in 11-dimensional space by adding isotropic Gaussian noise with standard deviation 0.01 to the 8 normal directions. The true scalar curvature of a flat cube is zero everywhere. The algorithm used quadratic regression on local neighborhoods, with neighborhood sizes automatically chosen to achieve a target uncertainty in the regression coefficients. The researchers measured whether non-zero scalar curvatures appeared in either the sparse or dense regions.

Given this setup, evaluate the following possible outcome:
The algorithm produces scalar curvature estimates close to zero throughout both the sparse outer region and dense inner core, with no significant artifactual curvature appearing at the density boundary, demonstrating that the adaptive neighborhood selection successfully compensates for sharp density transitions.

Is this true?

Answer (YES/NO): YES